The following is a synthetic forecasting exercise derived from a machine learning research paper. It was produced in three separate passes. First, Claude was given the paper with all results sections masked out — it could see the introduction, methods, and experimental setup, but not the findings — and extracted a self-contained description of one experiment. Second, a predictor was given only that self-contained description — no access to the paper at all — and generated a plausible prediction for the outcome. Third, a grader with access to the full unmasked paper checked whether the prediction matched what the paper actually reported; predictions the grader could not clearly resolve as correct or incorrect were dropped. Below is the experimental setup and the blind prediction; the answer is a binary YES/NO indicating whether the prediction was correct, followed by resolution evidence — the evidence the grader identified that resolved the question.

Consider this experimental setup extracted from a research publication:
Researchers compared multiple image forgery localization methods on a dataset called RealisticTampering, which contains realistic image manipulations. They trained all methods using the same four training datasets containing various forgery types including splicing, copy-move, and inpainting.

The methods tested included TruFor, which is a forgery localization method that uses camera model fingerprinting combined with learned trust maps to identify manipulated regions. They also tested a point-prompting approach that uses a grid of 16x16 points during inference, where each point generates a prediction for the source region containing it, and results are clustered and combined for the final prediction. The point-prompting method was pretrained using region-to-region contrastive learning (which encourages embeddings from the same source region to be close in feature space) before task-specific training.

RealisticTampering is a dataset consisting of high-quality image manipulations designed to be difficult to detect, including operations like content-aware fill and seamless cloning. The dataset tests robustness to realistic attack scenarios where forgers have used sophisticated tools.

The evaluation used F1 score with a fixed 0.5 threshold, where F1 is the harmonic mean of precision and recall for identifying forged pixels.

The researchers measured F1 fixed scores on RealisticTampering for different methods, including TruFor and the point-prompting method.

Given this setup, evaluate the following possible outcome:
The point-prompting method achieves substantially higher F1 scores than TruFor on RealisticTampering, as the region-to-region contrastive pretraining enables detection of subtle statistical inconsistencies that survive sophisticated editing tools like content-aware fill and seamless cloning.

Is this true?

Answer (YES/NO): NO